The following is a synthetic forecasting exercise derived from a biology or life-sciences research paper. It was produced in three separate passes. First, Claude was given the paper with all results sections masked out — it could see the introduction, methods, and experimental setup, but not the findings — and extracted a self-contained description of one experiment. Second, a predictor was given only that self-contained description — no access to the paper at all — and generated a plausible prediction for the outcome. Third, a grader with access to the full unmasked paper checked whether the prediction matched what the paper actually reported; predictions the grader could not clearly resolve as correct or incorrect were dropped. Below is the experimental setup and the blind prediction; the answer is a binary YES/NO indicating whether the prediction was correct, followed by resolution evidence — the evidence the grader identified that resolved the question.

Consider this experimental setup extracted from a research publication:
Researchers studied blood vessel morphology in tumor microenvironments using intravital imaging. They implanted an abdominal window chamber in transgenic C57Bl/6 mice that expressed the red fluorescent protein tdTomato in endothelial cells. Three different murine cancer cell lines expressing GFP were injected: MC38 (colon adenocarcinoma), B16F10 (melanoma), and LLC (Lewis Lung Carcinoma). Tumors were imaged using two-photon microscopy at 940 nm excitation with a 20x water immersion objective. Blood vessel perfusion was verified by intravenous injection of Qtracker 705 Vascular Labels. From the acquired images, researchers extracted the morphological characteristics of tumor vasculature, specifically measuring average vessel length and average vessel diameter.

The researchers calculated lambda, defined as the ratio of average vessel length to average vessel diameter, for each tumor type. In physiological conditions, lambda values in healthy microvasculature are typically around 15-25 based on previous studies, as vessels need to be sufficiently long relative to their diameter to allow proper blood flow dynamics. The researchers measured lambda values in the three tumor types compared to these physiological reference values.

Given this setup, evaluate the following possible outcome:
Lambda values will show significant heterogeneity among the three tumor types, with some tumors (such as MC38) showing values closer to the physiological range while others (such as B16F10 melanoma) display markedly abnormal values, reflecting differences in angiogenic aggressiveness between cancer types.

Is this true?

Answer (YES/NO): NO